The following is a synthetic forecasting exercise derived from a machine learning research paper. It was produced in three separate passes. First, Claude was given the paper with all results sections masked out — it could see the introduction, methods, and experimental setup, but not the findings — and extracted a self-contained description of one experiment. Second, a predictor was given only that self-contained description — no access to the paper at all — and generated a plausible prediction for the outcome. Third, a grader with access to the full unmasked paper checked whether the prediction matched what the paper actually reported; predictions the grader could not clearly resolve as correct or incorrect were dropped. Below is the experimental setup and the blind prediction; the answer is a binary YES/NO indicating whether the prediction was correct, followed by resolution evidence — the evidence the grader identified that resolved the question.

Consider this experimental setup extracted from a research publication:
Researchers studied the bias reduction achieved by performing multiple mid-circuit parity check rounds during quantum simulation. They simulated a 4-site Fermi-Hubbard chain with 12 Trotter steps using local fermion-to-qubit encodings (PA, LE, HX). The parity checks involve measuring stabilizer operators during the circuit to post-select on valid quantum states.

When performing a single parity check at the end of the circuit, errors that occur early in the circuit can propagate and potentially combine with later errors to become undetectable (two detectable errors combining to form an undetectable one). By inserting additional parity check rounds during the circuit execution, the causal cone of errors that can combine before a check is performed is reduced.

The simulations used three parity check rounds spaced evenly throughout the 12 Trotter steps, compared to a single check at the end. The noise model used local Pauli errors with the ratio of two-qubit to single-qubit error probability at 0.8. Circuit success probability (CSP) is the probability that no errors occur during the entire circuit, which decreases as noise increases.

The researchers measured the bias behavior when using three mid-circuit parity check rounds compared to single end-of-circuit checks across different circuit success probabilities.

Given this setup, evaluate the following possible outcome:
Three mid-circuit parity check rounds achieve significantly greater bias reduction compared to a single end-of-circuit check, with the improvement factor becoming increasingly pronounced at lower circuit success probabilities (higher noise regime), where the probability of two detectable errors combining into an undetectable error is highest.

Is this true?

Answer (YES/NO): YES